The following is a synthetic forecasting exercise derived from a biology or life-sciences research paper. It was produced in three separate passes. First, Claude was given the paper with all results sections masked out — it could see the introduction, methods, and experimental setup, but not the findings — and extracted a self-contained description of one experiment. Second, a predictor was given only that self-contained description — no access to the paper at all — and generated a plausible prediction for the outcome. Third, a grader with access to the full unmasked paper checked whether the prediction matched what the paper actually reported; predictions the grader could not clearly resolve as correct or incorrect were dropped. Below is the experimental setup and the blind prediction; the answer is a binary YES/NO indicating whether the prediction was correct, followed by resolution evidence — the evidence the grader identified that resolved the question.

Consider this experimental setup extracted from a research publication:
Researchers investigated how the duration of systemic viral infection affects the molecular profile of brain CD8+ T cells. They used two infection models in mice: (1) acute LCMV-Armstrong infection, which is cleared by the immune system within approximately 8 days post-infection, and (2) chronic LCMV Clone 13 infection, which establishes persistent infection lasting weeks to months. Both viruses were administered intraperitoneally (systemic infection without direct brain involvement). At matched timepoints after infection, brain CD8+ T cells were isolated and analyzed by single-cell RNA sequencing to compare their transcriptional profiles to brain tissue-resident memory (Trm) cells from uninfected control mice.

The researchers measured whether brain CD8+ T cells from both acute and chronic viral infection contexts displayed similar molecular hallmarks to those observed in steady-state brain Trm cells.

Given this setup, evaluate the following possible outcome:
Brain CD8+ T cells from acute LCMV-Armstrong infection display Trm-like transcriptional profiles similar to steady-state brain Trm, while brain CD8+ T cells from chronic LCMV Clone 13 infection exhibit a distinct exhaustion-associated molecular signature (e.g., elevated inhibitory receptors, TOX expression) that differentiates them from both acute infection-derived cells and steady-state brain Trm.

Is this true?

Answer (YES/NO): YES